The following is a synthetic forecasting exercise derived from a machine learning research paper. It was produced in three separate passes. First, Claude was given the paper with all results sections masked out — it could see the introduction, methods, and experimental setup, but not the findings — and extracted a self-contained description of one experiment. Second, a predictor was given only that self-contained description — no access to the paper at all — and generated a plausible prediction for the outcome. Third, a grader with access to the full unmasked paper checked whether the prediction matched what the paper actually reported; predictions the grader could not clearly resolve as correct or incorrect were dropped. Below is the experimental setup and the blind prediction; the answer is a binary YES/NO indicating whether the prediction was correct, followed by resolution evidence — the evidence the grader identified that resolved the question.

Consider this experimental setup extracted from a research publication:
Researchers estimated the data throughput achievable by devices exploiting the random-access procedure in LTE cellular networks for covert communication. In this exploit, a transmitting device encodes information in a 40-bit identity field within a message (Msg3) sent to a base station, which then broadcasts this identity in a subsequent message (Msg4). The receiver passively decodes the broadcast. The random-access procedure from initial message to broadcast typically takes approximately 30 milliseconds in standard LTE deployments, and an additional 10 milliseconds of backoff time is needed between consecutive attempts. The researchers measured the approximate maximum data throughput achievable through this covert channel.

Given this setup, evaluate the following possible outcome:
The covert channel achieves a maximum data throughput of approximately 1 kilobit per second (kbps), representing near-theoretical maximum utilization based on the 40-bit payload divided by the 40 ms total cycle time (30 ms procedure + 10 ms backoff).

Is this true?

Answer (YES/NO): YES